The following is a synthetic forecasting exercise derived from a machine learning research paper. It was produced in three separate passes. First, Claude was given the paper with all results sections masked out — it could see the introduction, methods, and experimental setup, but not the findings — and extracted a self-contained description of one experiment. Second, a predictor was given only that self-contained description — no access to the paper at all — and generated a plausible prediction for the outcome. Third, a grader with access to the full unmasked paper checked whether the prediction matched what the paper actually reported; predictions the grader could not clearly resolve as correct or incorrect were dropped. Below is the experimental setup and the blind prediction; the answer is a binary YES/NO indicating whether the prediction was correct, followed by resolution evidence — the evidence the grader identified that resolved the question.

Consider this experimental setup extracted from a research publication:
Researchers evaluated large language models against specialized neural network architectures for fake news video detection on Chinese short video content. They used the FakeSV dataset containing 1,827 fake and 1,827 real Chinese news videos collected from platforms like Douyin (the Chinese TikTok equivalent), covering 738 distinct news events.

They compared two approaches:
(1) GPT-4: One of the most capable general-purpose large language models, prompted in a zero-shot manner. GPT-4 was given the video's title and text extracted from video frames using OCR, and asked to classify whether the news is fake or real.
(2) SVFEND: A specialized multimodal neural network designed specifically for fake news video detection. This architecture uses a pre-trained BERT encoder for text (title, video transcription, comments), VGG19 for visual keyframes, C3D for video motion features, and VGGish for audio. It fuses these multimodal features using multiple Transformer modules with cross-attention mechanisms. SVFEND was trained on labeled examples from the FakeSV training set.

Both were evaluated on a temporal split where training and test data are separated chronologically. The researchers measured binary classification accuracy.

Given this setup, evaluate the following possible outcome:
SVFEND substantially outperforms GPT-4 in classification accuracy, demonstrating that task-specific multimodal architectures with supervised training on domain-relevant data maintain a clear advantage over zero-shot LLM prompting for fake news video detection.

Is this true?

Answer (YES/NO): YES